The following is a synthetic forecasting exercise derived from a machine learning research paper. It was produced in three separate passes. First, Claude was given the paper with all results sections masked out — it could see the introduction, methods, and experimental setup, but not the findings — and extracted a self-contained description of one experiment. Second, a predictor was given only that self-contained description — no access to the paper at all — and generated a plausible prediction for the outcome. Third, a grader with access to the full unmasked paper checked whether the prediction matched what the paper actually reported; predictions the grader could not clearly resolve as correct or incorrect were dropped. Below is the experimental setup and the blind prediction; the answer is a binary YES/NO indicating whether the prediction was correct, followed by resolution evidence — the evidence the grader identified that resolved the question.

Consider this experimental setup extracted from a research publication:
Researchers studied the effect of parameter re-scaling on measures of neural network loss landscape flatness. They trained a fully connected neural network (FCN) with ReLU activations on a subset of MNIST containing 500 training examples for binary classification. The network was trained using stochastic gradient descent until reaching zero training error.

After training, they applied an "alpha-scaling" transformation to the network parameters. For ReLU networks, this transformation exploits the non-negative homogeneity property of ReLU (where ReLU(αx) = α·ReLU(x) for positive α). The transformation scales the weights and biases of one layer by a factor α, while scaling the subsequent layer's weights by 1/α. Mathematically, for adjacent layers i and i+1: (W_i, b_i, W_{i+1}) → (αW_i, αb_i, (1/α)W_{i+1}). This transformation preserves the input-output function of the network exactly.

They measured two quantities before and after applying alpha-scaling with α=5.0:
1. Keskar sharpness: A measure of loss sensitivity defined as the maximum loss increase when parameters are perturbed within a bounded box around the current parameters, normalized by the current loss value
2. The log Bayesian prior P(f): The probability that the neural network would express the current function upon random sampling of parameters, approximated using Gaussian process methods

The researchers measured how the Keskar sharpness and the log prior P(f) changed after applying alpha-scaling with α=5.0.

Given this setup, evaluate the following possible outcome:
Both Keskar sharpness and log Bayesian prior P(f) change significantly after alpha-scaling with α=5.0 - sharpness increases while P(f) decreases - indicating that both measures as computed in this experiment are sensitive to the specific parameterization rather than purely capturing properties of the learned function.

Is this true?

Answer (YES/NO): NO